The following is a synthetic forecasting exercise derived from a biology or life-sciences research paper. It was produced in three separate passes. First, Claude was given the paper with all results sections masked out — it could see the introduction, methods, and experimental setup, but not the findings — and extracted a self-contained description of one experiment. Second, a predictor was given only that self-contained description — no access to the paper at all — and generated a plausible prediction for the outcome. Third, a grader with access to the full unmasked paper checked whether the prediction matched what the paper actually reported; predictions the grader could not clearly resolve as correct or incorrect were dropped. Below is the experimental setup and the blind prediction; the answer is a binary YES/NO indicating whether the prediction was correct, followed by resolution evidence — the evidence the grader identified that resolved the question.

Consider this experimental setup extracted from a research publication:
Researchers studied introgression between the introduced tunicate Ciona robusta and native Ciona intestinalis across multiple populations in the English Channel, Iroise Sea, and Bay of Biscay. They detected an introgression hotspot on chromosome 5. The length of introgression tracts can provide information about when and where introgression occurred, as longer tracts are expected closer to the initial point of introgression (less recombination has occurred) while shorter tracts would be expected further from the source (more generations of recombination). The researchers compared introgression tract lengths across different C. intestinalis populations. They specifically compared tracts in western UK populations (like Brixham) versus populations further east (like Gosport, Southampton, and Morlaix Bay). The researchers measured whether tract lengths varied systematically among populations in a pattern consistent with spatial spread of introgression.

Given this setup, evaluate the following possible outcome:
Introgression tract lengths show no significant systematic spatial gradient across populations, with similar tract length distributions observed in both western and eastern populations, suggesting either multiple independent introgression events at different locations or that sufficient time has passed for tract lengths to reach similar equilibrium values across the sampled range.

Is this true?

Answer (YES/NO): NO